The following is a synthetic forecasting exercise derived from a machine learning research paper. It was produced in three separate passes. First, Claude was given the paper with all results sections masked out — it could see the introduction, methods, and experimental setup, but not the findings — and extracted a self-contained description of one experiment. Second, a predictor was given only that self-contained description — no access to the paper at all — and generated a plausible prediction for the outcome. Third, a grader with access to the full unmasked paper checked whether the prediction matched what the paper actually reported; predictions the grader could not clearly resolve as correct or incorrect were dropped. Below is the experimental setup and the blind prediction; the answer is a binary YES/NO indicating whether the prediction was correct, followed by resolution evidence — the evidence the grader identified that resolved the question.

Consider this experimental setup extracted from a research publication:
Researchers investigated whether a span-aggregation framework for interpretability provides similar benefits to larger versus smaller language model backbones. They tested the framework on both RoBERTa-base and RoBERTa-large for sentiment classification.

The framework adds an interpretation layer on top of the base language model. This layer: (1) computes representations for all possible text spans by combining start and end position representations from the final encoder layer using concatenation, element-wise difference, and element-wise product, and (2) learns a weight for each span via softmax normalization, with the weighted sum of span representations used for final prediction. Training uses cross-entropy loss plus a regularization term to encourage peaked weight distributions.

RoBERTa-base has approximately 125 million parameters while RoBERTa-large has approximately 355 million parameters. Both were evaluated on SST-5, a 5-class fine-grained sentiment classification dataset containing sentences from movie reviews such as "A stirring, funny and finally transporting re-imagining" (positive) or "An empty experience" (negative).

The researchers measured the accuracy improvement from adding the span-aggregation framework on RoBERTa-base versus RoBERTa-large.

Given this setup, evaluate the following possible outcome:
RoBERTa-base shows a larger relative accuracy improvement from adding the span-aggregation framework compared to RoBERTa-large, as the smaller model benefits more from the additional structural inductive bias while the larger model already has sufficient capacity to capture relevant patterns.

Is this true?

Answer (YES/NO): YES